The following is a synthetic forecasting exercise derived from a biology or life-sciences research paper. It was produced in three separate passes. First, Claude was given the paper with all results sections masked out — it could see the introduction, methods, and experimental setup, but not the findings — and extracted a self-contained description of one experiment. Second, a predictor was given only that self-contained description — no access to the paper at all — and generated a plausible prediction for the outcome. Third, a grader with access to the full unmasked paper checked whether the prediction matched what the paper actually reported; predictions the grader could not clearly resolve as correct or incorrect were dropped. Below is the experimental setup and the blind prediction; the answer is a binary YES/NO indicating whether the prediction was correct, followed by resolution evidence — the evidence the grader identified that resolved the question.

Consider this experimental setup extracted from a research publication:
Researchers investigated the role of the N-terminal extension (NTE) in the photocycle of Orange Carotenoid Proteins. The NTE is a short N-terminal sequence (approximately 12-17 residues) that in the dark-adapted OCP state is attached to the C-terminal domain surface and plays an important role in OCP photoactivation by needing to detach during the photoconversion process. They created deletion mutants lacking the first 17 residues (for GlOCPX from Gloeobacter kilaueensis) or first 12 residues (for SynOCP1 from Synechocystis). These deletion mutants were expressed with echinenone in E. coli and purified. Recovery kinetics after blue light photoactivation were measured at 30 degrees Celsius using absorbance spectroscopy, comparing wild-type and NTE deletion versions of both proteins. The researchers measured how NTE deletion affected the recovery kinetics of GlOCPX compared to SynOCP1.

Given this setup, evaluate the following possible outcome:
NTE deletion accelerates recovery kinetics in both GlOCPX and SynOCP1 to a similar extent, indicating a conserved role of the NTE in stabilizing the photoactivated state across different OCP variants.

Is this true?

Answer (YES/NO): NO